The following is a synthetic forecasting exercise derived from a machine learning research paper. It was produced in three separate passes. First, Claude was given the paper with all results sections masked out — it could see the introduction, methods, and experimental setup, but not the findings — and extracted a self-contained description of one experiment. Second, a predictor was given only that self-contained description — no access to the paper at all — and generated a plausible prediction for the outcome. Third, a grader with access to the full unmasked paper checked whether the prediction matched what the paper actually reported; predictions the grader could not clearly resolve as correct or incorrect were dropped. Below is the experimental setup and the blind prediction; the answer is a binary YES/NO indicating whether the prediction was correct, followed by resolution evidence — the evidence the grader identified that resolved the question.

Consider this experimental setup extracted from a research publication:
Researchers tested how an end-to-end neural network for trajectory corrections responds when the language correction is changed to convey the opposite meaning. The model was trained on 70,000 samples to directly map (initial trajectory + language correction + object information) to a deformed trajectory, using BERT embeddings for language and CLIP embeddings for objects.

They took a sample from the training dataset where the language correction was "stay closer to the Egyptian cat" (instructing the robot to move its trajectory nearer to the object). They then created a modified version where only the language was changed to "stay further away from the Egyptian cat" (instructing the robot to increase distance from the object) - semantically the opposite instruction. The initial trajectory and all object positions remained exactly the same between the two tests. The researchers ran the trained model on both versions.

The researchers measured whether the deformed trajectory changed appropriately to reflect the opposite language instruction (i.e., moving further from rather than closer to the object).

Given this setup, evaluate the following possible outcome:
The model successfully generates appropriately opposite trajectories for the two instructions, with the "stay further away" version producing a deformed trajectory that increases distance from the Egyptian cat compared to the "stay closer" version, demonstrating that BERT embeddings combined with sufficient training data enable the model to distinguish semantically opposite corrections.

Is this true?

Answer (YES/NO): NO